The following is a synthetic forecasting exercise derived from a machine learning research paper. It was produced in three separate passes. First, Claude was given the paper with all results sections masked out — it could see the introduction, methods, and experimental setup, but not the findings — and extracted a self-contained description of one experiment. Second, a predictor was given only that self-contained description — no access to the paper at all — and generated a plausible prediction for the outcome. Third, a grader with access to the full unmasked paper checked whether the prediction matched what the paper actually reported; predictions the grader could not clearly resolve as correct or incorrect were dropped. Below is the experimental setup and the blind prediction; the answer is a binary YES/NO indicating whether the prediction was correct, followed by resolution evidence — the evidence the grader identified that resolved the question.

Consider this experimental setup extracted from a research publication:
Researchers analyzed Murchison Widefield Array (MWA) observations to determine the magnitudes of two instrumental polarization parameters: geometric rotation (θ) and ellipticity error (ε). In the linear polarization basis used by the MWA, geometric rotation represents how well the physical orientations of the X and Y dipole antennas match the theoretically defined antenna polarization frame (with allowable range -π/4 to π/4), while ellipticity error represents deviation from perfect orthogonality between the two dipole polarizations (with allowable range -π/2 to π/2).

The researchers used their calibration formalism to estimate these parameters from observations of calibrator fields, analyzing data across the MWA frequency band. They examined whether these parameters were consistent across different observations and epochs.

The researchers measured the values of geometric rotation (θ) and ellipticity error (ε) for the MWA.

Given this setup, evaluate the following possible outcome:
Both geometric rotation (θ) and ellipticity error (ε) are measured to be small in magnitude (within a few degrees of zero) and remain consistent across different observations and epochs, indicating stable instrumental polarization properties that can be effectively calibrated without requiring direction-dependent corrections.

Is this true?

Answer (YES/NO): YES